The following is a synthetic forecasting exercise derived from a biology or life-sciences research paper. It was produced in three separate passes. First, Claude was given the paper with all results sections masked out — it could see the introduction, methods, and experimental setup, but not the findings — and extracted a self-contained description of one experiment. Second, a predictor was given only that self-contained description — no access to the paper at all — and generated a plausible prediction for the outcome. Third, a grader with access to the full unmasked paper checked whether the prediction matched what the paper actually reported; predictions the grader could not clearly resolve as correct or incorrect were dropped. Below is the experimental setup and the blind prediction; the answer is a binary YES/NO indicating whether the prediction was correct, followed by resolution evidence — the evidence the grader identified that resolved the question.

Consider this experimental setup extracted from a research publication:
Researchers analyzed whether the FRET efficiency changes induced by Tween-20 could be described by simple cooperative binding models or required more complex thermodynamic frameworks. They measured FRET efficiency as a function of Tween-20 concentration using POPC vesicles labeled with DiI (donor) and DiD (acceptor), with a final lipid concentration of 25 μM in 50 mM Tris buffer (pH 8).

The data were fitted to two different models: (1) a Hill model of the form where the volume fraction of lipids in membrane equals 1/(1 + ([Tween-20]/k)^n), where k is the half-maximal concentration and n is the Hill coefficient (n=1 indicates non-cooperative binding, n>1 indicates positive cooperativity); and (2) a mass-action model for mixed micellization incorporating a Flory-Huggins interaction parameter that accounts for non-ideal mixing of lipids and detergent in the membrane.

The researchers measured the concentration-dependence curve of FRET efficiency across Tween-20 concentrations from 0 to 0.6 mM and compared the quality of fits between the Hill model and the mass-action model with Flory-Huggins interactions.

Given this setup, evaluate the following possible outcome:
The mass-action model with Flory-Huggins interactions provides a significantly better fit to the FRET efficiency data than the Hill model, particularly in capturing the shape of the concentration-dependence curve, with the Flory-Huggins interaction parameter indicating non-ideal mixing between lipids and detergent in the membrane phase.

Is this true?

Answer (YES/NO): NO